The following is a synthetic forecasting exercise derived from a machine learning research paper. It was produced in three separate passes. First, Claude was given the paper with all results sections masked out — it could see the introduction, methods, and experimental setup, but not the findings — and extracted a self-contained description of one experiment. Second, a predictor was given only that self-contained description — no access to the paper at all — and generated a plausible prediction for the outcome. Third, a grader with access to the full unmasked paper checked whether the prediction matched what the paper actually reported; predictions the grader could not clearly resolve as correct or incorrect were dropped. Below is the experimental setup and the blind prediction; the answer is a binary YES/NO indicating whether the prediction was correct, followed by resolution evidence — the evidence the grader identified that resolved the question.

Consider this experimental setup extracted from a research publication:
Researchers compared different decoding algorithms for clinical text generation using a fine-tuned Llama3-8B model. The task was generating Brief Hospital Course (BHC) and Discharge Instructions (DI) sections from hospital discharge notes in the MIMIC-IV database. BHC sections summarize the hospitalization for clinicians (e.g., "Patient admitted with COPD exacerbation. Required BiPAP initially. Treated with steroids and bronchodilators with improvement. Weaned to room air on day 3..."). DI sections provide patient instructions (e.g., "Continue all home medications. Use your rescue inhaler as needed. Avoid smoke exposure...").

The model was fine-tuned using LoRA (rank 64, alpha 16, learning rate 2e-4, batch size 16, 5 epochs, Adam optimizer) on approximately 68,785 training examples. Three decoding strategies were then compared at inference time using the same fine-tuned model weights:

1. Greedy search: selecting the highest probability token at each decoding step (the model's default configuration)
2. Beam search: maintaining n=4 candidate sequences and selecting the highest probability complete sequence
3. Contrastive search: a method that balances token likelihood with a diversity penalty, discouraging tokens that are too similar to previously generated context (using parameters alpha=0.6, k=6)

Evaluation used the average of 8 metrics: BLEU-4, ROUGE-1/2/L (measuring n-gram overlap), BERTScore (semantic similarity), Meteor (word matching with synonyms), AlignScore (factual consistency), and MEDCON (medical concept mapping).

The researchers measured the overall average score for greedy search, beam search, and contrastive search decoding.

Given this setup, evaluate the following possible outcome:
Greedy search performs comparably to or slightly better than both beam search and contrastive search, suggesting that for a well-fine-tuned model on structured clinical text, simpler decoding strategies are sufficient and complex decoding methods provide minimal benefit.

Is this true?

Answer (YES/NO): NO